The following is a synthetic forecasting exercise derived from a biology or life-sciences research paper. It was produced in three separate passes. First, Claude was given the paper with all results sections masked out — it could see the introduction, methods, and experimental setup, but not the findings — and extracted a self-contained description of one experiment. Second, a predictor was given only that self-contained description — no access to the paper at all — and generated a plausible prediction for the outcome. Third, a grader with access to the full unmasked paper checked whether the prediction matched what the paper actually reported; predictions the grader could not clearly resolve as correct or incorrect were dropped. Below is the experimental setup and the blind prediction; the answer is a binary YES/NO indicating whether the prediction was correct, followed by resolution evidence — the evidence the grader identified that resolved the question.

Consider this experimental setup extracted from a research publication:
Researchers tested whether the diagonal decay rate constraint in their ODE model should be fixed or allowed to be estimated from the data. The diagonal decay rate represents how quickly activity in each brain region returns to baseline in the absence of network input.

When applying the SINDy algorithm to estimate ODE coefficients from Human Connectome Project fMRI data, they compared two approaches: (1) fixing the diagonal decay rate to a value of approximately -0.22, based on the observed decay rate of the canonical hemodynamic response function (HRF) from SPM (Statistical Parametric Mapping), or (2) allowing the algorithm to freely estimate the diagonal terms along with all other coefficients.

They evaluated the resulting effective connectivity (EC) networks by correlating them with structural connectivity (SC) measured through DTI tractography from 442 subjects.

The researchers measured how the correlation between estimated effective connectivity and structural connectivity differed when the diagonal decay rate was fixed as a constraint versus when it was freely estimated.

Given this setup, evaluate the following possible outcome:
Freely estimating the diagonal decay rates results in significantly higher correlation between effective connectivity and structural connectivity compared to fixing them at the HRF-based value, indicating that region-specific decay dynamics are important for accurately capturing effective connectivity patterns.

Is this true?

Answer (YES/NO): NO